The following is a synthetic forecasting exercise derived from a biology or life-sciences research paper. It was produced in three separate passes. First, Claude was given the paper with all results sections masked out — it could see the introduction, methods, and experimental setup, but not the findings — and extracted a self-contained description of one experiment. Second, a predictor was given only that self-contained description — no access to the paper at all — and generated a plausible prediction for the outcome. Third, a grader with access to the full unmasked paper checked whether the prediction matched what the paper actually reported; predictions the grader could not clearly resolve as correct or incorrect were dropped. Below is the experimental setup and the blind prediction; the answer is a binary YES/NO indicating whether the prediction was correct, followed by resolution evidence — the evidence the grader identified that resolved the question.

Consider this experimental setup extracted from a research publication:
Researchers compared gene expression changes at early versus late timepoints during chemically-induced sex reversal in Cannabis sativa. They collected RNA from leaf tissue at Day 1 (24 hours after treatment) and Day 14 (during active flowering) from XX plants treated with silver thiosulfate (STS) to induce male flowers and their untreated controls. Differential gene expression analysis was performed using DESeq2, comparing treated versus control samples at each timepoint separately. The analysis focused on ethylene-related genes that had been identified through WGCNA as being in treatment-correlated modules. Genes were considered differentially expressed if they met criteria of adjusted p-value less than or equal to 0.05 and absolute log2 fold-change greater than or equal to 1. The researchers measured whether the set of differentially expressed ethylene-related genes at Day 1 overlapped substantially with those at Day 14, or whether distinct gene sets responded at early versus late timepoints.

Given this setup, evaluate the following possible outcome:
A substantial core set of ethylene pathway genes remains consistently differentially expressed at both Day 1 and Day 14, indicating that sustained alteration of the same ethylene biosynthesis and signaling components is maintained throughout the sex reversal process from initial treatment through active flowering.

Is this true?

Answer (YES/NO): NO